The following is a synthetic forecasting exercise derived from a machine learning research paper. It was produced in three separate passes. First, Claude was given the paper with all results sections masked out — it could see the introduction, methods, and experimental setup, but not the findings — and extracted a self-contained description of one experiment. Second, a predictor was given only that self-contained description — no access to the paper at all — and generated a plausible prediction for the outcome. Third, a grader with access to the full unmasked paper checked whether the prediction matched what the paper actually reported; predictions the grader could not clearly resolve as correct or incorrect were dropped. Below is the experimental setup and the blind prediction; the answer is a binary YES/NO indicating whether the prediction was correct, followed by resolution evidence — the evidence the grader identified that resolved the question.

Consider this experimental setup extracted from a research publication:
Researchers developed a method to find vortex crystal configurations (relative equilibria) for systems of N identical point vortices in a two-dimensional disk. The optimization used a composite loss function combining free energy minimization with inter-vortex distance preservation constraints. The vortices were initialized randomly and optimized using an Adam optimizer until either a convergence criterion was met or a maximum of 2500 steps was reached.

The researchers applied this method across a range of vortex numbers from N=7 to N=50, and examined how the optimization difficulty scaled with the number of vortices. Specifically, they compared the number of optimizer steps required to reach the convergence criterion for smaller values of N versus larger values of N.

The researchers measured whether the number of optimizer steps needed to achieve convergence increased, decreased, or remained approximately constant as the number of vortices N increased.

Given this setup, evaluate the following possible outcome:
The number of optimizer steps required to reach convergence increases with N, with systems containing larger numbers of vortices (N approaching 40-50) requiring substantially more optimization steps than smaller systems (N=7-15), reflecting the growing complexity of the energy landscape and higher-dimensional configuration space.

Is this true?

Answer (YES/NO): NO